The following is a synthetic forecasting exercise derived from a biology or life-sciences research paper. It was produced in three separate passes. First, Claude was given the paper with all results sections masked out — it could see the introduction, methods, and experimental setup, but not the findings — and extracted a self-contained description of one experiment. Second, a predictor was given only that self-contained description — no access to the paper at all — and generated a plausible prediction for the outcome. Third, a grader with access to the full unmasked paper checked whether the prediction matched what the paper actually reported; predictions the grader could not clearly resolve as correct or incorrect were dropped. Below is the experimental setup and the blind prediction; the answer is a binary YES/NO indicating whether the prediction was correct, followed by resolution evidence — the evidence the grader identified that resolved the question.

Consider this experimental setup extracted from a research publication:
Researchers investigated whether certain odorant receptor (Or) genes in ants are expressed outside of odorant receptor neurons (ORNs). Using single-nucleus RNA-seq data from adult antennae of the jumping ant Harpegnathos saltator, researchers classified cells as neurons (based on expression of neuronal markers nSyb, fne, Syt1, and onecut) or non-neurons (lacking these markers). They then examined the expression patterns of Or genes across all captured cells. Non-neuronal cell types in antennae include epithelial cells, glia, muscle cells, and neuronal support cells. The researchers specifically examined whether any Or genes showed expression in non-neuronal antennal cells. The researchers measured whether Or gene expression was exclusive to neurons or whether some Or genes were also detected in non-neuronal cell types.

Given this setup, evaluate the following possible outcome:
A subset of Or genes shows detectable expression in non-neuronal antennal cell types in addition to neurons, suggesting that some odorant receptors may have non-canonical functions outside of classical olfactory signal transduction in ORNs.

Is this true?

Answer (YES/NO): YES